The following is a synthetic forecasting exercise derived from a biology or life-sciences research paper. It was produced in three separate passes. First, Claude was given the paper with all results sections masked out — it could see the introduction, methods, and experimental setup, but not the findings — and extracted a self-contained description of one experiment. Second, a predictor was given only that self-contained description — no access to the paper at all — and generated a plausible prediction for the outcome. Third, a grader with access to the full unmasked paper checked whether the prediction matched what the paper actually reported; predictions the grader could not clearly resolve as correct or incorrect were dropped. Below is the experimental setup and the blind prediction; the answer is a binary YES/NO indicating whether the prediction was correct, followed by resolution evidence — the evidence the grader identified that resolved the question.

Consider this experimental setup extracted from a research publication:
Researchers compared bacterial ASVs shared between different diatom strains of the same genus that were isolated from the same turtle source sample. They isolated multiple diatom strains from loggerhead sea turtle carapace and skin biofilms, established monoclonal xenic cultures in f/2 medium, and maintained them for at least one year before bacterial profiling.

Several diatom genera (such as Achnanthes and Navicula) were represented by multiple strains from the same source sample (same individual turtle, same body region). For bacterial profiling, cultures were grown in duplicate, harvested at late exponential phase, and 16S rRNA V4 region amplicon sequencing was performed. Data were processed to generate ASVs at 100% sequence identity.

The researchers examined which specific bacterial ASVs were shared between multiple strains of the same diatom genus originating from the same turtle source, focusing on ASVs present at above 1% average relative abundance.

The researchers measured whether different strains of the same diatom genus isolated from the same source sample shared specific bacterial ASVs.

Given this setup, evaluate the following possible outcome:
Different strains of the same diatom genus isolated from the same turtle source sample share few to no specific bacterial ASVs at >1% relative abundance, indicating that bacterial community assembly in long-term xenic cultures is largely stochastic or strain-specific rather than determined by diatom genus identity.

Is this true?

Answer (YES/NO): NO